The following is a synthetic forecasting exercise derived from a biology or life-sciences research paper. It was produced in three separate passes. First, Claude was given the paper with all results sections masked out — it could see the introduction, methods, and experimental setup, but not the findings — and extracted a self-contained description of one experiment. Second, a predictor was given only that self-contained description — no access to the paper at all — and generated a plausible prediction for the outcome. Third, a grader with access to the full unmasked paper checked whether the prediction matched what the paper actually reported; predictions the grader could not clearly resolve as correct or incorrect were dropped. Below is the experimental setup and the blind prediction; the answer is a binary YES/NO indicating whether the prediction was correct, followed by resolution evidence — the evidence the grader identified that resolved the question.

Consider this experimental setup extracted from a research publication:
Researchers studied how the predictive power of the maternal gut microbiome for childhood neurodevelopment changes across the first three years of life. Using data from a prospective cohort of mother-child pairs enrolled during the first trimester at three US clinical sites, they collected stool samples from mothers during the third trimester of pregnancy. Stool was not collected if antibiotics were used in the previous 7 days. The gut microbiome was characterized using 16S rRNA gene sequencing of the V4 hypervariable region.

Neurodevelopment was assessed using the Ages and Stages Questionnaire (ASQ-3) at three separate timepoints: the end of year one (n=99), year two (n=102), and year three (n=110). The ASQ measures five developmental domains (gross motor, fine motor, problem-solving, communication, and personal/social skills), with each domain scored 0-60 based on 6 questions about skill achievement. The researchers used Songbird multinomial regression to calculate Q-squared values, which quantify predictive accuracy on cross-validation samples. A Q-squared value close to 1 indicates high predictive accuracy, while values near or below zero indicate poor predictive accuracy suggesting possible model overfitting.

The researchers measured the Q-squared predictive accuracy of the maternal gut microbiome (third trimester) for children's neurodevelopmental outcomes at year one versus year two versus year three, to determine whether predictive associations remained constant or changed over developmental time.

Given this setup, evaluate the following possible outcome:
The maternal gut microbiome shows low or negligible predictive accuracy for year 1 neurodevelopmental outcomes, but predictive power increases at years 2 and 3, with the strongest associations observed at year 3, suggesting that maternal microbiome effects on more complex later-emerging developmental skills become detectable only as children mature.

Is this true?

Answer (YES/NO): NO